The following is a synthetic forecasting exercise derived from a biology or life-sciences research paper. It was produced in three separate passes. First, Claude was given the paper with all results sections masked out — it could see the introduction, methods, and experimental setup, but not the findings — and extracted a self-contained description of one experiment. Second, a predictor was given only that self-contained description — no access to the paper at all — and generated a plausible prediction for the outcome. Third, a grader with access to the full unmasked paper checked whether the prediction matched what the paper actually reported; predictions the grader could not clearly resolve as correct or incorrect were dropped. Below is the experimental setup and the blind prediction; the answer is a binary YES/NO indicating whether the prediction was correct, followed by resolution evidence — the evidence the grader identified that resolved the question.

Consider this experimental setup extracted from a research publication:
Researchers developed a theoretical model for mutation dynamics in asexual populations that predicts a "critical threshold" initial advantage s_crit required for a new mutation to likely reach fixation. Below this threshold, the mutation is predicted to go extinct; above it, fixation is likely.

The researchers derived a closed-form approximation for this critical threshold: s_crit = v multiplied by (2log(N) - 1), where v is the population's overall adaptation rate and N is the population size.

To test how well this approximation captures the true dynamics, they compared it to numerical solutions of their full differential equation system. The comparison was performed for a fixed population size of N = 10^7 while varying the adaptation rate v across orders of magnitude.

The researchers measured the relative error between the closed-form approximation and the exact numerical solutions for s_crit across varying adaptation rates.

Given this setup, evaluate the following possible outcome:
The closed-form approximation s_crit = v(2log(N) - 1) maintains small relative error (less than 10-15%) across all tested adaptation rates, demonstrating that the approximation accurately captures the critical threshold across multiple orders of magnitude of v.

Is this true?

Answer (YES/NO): YES